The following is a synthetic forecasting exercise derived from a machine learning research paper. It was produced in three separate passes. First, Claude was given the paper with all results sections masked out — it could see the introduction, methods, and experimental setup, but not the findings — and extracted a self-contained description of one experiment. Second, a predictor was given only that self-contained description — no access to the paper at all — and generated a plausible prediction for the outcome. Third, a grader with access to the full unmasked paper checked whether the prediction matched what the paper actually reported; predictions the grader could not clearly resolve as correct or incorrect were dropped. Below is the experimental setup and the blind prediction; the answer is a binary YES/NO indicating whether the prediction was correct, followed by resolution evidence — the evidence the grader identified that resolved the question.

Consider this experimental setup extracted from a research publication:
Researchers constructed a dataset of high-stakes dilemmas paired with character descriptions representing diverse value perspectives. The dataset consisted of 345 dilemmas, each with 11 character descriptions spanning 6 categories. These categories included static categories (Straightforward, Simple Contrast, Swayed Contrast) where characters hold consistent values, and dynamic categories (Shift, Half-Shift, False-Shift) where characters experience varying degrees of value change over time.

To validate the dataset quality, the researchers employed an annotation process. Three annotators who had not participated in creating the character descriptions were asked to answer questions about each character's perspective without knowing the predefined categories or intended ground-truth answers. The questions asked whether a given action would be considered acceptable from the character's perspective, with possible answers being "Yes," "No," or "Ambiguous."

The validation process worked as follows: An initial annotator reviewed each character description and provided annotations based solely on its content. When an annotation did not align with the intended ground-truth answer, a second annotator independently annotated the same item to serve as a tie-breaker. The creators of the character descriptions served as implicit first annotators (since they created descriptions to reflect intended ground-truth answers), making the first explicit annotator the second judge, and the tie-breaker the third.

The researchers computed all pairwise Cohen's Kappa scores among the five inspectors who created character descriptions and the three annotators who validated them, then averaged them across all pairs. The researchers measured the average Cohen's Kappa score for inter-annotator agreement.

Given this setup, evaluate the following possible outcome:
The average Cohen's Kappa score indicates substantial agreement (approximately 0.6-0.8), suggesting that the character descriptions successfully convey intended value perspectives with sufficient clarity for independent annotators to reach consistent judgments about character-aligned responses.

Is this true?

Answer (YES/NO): NO